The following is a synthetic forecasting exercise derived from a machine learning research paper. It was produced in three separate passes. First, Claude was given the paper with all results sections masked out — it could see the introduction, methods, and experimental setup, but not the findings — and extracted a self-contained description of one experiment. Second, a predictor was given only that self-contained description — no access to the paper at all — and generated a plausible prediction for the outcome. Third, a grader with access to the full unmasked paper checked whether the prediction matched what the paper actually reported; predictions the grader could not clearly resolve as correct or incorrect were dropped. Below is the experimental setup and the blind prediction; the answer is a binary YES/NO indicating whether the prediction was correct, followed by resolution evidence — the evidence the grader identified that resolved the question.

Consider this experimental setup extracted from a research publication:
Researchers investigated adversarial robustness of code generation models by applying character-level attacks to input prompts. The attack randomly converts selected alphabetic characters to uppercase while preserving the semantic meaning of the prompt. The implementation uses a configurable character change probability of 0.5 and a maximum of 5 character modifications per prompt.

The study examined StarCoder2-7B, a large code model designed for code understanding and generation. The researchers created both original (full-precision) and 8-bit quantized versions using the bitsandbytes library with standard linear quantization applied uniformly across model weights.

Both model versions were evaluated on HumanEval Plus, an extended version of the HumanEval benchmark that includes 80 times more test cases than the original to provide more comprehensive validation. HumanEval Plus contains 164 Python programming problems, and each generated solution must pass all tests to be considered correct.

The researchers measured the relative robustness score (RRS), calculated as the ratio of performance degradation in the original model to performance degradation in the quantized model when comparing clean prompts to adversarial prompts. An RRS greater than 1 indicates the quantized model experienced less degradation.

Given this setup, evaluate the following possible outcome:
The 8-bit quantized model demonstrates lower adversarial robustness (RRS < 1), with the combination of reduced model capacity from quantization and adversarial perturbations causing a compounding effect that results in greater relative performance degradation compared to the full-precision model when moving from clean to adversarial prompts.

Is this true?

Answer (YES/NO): YES